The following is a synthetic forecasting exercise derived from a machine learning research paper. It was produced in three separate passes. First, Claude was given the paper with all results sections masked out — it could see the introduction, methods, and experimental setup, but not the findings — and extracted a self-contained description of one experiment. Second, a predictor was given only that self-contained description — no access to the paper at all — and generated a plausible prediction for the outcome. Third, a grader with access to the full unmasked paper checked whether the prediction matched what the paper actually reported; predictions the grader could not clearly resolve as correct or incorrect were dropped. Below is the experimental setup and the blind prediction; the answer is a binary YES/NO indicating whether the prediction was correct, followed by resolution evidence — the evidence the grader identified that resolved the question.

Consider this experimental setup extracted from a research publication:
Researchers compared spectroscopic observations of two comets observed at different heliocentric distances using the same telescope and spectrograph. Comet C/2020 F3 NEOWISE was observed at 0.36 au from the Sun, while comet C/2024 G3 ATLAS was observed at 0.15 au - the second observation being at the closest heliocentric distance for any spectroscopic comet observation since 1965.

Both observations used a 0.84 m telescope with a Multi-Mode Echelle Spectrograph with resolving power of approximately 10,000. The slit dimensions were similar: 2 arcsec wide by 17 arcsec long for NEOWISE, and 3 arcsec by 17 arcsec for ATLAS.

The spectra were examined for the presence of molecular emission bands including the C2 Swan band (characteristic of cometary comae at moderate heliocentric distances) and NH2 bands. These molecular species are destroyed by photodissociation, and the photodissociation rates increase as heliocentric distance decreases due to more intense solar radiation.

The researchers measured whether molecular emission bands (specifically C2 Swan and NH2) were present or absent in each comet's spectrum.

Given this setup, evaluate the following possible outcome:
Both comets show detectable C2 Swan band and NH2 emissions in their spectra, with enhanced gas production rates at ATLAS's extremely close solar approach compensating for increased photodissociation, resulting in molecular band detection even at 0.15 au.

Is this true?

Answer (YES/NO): NO